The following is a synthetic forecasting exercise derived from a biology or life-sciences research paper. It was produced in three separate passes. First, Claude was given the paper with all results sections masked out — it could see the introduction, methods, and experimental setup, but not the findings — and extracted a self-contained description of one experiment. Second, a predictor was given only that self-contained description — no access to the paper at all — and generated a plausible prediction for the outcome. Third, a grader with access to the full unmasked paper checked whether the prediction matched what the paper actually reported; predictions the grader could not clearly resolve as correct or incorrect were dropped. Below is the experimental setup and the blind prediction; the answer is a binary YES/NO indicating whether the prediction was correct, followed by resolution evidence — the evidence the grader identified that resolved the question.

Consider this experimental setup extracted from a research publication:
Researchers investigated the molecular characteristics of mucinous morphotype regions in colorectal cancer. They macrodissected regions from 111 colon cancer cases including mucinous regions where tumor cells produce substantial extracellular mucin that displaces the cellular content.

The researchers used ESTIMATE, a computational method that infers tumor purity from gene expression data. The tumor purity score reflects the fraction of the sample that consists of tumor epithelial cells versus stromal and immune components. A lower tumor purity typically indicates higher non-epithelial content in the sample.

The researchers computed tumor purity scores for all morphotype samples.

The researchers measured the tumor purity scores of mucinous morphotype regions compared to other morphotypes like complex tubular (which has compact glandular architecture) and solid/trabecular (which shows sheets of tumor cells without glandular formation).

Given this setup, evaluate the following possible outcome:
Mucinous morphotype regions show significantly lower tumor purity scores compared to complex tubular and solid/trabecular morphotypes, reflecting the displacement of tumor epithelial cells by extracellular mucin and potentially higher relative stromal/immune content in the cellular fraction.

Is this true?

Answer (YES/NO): YES